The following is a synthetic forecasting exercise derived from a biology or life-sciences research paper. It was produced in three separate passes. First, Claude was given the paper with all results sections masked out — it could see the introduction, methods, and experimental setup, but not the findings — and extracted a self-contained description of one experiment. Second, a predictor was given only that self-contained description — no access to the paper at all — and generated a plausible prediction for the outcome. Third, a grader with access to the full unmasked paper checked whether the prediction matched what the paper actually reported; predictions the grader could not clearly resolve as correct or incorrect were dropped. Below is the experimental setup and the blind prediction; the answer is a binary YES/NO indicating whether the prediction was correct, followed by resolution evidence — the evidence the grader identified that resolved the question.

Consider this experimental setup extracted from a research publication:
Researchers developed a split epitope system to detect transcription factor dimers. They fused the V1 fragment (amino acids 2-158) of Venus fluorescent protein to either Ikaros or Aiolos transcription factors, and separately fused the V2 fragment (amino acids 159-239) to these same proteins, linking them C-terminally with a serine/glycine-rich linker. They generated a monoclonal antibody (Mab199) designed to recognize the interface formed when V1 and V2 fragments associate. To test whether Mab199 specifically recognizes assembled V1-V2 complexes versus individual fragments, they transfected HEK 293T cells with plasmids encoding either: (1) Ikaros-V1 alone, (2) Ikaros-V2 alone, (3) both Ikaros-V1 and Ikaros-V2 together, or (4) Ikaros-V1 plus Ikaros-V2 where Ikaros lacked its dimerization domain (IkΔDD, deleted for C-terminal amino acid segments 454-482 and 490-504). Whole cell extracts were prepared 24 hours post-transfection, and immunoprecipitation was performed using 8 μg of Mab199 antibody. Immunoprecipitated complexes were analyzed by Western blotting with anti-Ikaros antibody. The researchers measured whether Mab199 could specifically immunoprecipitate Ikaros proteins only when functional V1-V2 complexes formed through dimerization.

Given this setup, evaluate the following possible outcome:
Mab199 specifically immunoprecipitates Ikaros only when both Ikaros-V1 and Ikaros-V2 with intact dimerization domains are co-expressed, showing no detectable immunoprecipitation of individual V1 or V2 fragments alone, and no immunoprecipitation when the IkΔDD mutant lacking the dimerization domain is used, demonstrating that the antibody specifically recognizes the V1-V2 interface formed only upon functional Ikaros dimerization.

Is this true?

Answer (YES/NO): YES